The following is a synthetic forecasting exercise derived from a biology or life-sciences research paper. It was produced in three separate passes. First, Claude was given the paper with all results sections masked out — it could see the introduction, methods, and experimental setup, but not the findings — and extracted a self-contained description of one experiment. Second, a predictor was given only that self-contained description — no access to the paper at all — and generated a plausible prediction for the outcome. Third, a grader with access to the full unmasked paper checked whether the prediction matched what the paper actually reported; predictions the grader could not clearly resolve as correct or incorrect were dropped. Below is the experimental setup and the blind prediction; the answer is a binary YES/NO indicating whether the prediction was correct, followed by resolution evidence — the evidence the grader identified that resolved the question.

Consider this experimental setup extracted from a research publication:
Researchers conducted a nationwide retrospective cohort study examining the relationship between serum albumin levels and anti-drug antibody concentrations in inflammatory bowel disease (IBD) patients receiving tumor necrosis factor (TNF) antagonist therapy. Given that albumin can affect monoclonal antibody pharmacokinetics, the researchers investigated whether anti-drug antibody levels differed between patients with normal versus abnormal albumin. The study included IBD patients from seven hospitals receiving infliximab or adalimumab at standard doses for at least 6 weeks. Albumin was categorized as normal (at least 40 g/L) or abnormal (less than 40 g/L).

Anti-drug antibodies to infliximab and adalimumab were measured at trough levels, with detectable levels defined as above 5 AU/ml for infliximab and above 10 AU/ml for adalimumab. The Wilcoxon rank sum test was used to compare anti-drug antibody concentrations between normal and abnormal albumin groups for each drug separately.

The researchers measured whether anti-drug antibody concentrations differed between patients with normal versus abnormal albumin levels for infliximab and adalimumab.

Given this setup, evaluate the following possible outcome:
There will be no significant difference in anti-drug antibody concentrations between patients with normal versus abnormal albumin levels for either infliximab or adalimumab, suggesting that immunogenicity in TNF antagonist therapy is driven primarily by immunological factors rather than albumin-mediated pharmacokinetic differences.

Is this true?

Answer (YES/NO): YES